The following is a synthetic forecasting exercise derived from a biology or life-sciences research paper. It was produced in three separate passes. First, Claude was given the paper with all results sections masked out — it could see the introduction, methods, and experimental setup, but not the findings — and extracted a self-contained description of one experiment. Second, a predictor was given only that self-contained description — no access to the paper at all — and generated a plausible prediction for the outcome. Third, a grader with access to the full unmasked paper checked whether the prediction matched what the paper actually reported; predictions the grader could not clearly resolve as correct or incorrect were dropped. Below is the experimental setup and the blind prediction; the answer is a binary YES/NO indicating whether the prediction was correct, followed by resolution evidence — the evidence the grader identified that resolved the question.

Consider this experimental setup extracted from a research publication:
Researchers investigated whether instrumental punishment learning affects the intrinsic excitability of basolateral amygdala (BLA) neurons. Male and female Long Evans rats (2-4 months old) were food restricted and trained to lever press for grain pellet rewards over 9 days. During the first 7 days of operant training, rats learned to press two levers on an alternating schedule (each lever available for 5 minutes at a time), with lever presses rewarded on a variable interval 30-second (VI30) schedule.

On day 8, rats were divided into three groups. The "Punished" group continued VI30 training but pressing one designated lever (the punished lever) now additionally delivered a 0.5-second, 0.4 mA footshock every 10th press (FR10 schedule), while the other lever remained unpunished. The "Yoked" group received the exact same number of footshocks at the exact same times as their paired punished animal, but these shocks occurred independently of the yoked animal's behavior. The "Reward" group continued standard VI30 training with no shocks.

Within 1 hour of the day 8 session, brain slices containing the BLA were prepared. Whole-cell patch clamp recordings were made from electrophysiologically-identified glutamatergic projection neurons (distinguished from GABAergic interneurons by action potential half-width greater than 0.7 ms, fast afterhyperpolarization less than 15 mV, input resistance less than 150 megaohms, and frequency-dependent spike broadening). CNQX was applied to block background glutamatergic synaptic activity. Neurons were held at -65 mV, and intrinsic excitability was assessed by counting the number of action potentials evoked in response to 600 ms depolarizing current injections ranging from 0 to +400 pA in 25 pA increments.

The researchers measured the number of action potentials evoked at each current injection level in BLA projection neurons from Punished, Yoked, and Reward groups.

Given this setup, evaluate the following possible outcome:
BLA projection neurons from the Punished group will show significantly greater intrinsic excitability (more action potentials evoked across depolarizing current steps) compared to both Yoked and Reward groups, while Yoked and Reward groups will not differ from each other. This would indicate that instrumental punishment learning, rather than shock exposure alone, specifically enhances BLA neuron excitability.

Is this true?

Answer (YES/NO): NO